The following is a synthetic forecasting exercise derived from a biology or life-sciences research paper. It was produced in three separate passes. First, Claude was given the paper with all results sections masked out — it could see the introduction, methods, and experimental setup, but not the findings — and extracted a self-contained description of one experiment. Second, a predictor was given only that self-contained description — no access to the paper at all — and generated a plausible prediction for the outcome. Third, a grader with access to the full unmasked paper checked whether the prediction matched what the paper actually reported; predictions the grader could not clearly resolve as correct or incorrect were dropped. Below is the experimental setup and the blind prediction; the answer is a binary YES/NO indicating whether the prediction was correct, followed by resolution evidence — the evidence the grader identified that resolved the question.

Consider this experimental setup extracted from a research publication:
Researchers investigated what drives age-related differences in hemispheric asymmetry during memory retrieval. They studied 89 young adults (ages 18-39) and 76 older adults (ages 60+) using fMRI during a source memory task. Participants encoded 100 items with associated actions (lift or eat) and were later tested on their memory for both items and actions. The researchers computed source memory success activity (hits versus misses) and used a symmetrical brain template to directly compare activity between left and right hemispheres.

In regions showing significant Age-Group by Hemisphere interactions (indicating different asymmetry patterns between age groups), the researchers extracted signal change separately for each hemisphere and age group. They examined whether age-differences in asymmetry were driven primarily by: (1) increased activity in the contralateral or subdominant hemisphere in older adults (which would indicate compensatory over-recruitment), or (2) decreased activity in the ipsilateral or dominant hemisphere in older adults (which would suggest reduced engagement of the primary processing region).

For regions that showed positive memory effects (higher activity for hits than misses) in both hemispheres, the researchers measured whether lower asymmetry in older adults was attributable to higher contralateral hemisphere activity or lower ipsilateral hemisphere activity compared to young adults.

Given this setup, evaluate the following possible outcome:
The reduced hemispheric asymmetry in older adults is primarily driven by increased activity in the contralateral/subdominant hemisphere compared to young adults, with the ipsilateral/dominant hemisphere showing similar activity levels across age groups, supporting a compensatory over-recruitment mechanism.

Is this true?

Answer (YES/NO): NO